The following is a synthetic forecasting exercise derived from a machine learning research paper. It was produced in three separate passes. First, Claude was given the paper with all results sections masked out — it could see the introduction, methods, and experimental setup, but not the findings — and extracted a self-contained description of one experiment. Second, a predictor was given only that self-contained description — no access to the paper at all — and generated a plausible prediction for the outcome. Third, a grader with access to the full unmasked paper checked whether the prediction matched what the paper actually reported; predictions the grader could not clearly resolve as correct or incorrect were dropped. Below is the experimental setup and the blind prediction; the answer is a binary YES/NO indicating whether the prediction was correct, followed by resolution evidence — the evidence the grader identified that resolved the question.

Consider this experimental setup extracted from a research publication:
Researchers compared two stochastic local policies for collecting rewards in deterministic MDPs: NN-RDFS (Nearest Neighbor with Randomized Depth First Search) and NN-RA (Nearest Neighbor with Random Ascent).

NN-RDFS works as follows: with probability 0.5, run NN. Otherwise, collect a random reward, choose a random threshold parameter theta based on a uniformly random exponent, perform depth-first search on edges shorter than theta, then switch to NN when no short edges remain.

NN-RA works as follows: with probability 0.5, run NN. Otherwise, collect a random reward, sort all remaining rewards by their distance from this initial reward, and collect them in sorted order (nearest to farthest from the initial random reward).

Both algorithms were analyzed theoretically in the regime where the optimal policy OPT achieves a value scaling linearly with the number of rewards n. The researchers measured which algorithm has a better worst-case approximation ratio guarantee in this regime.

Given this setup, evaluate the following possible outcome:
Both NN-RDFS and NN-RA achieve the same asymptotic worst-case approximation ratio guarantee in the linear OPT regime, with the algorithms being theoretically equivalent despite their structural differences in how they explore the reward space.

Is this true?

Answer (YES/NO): NO